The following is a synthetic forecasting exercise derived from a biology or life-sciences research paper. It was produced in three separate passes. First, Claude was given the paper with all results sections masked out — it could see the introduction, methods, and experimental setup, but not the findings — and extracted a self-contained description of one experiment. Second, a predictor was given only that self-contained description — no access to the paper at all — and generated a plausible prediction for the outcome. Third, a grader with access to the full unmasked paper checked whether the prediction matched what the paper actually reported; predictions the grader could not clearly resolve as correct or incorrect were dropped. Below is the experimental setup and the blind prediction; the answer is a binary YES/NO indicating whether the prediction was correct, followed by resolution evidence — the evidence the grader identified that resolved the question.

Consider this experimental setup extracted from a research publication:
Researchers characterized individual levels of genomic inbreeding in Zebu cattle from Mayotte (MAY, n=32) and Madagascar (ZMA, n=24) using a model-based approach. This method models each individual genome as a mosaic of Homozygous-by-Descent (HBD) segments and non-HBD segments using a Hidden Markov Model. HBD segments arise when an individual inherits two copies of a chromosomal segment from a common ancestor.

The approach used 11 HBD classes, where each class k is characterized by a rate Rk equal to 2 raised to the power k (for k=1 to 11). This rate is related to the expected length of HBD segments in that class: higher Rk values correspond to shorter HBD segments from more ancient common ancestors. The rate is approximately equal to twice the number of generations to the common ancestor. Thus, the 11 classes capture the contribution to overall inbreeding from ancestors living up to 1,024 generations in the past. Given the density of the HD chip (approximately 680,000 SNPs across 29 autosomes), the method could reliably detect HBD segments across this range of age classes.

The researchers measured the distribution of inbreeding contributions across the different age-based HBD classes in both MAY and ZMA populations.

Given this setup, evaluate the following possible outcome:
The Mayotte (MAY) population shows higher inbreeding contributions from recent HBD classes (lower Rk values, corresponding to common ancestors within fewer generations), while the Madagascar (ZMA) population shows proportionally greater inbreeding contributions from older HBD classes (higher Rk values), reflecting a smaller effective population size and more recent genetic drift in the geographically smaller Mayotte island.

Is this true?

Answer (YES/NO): NO